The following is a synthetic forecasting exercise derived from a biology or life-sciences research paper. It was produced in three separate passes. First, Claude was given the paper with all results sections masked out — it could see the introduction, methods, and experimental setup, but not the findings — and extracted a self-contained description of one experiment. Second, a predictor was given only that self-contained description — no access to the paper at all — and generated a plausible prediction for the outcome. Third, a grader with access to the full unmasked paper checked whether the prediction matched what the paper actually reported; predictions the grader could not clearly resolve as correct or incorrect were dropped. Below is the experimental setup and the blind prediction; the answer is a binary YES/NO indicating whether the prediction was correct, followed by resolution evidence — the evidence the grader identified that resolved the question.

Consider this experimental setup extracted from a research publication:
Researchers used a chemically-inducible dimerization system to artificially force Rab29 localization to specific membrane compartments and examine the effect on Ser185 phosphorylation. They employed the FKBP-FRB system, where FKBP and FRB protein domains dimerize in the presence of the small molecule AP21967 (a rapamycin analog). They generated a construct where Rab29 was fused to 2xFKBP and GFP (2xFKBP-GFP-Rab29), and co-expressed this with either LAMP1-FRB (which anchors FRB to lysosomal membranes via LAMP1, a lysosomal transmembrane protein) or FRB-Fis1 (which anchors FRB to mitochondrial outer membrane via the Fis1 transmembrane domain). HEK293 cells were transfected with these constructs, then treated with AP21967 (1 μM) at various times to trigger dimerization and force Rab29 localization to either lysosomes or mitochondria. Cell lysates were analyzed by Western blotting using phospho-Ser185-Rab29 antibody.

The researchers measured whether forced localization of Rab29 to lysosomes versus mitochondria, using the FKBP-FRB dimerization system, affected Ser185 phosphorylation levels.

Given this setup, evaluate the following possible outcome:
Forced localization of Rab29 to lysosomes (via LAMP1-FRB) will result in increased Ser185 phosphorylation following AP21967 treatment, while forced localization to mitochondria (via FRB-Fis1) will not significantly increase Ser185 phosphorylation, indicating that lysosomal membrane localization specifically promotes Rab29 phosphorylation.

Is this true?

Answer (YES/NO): YES